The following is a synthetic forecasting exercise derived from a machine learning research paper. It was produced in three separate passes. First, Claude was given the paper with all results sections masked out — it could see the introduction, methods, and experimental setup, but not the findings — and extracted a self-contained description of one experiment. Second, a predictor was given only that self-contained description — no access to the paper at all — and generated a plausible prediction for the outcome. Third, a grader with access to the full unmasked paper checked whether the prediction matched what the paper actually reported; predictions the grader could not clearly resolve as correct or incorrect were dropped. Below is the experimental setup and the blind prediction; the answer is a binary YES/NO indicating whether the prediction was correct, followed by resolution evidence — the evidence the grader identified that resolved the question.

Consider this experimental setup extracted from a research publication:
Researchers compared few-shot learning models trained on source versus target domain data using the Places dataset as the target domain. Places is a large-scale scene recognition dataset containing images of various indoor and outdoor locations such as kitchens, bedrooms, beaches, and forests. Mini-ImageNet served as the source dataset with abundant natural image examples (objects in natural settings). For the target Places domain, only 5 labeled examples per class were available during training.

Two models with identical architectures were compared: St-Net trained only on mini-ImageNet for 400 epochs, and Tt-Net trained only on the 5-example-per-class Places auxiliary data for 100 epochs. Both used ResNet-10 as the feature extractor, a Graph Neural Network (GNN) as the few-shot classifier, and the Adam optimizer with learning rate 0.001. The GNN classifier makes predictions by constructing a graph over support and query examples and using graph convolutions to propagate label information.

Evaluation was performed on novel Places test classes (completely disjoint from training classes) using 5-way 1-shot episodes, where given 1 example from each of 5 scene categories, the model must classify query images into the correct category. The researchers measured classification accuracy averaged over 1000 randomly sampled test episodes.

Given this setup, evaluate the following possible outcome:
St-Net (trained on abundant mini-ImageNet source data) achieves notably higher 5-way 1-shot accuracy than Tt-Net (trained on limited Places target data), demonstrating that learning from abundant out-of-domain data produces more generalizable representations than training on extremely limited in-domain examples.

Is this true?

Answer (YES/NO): YES